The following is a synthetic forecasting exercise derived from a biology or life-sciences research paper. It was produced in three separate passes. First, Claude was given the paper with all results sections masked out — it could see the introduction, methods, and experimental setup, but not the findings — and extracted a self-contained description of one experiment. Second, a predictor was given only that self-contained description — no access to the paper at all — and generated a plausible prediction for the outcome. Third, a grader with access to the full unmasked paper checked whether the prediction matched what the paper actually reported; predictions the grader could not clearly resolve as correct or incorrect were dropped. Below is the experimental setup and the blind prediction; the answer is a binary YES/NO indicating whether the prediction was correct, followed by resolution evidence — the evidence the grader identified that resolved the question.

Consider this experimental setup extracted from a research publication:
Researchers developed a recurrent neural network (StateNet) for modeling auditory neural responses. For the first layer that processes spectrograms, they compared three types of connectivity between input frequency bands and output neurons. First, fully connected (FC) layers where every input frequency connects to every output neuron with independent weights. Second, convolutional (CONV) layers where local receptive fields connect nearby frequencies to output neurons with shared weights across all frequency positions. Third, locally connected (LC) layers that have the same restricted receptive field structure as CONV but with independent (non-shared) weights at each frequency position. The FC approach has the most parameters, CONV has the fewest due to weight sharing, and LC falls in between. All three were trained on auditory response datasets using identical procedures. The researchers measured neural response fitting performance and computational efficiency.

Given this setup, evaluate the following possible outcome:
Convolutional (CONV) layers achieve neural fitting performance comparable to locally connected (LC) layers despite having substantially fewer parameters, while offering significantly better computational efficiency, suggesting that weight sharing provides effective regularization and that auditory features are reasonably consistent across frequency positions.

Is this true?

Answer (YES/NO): NO